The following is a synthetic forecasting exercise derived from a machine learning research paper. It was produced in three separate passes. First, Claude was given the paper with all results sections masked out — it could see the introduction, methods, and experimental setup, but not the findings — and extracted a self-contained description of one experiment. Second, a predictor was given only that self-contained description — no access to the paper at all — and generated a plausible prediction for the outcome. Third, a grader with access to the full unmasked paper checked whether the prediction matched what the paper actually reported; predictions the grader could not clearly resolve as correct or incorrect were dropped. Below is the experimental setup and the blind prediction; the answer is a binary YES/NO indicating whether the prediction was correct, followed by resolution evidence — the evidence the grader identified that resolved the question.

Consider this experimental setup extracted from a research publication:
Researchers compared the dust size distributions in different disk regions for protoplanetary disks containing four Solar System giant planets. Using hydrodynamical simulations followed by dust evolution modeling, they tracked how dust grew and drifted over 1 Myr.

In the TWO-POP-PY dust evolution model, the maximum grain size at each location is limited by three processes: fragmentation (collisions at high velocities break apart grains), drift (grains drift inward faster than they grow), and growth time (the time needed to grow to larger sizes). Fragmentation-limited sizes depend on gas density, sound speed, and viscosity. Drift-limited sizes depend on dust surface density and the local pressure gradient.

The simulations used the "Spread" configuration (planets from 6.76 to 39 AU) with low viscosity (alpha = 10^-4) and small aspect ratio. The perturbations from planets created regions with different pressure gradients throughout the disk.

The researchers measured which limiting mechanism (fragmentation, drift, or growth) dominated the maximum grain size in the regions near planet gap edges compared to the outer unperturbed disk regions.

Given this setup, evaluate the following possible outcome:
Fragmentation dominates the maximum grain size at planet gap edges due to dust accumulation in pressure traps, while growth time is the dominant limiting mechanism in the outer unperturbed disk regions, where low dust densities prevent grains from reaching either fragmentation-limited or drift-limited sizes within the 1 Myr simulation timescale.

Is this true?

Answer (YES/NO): YES